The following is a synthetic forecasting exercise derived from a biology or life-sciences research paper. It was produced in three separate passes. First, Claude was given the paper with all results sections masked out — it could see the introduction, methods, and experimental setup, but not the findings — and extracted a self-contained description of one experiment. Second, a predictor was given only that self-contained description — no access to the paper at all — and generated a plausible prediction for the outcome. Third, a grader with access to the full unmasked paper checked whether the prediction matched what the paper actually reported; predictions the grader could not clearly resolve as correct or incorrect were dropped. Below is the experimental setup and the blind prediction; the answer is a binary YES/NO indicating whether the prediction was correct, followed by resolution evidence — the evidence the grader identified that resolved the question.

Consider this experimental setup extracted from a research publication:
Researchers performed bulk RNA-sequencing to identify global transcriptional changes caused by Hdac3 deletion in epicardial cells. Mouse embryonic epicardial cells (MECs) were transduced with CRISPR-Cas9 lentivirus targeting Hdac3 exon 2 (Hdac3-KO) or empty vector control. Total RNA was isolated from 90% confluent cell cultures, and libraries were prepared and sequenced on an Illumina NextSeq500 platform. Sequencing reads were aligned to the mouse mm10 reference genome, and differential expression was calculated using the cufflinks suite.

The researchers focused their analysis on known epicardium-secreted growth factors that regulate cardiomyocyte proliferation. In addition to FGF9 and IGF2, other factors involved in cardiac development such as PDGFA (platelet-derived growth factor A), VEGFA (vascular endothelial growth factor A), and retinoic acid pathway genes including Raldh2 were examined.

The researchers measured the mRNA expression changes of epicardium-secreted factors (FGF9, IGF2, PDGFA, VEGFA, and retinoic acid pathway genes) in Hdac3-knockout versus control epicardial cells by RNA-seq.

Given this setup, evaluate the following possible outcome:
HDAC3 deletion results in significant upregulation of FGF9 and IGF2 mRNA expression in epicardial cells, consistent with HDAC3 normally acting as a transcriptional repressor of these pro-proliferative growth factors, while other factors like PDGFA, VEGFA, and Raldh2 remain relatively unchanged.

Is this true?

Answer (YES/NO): NO